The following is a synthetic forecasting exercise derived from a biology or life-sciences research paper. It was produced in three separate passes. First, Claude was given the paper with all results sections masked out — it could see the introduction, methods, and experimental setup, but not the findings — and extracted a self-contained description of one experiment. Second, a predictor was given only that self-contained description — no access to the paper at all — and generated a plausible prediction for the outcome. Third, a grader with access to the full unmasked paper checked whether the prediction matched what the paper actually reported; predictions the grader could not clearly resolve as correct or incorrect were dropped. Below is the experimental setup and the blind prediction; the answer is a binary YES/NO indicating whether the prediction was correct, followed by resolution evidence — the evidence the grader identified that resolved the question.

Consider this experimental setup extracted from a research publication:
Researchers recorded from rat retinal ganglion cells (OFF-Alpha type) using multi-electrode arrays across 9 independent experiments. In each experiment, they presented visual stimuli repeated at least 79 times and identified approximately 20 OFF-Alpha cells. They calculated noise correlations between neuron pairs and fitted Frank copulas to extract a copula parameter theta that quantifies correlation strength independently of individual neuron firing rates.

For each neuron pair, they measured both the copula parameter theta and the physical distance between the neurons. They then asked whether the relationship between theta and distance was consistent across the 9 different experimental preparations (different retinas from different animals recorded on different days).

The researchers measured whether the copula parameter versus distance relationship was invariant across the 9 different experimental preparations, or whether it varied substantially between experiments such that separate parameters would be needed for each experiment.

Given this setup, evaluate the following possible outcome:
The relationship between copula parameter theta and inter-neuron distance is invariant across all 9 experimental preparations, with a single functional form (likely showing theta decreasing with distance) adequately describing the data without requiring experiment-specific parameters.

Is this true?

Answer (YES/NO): YES